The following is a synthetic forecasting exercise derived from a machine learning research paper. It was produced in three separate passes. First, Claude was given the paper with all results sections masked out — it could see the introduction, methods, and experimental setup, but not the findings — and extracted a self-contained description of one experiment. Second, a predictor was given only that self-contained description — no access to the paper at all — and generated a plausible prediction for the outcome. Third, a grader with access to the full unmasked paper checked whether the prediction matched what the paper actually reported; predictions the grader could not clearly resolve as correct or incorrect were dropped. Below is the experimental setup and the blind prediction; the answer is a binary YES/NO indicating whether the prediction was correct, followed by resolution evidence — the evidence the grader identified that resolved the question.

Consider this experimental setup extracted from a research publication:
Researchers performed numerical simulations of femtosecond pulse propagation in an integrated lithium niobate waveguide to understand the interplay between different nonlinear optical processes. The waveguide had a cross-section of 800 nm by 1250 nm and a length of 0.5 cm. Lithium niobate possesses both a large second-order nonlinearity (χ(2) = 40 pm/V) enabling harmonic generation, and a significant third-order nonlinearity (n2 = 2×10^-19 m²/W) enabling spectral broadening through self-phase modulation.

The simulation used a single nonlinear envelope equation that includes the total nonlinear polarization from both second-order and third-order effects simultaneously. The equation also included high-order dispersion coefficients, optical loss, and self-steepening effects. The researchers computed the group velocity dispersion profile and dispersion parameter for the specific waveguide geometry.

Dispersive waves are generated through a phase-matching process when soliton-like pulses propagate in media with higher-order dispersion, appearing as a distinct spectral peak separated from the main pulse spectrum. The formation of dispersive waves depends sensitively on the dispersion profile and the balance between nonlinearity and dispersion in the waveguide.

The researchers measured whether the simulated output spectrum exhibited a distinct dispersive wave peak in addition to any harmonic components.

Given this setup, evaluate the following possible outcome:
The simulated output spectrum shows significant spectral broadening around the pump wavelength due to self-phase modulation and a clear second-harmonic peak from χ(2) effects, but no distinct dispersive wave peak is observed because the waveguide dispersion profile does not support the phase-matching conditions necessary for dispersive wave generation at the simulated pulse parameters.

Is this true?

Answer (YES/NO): NO